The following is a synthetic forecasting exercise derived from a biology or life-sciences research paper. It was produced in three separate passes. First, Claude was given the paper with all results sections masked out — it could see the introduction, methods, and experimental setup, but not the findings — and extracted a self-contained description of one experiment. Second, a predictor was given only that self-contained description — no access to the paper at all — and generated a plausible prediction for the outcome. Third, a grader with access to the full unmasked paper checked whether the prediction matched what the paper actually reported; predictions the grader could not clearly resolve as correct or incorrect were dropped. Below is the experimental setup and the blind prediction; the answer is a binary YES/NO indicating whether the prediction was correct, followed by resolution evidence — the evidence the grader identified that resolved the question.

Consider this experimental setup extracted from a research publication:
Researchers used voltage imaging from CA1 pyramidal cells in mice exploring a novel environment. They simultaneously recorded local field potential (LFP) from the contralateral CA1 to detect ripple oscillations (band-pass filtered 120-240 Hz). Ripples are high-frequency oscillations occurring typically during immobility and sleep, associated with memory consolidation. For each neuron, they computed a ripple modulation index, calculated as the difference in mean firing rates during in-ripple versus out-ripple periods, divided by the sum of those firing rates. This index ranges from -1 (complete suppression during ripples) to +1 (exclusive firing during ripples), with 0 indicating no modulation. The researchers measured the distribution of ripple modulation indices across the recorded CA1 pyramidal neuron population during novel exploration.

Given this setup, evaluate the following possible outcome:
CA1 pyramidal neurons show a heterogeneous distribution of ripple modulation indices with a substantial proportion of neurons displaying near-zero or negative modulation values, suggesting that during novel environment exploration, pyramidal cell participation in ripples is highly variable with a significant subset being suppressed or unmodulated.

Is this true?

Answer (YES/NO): NO